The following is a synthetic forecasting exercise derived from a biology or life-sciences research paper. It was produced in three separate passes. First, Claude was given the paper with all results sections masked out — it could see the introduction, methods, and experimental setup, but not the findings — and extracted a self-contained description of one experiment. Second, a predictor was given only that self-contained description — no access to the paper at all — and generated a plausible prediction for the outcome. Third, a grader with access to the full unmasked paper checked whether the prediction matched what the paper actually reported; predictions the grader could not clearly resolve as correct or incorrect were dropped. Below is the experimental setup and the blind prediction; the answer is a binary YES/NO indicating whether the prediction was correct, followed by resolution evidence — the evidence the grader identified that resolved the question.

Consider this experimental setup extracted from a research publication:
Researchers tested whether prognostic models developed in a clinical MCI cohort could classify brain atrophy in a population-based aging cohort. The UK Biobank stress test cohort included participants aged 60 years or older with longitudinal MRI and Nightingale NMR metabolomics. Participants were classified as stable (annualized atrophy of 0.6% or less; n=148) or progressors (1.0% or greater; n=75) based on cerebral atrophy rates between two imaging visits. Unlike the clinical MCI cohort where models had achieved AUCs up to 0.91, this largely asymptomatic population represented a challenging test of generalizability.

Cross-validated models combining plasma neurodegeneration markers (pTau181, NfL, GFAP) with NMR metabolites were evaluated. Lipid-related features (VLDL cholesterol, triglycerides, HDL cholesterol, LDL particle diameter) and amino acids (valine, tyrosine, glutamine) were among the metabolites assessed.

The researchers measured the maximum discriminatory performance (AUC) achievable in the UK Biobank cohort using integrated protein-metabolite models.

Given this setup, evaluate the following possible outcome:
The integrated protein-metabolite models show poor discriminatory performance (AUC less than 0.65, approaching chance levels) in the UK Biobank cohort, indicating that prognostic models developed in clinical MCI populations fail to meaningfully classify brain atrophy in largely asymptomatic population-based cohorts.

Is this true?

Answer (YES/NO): NO